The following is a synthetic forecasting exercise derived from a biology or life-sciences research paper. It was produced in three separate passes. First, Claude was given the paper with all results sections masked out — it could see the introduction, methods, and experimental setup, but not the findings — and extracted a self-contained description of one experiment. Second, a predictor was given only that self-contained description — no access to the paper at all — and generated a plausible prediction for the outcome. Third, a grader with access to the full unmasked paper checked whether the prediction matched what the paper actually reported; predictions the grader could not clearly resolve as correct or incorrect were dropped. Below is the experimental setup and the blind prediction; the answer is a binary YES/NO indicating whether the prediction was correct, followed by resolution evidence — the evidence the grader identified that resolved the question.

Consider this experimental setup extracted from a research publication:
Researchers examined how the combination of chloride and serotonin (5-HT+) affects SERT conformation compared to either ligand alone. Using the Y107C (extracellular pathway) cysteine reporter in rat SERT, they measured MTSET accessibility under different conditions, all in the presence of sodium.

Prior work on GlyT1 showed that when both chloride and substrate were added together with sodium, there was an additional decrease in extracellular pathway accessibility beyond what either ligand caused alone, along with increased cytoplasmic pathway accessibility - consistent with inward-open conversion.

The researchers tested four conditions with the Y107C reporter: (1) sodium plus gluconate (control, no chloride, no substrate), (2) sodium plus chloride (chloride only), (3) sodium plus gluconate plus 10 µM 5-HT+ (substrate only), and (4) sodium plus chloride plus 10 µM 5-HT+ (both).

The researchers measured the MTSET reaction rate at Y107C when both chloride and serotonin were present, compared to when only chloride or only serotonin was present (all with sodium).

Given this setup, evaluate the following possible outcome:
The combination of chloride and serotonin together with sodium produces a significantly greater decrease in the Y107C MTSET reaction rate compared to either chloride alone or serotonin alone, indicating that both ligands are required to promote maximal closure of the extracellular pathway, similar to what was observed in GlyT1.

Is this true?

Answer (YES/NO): YES